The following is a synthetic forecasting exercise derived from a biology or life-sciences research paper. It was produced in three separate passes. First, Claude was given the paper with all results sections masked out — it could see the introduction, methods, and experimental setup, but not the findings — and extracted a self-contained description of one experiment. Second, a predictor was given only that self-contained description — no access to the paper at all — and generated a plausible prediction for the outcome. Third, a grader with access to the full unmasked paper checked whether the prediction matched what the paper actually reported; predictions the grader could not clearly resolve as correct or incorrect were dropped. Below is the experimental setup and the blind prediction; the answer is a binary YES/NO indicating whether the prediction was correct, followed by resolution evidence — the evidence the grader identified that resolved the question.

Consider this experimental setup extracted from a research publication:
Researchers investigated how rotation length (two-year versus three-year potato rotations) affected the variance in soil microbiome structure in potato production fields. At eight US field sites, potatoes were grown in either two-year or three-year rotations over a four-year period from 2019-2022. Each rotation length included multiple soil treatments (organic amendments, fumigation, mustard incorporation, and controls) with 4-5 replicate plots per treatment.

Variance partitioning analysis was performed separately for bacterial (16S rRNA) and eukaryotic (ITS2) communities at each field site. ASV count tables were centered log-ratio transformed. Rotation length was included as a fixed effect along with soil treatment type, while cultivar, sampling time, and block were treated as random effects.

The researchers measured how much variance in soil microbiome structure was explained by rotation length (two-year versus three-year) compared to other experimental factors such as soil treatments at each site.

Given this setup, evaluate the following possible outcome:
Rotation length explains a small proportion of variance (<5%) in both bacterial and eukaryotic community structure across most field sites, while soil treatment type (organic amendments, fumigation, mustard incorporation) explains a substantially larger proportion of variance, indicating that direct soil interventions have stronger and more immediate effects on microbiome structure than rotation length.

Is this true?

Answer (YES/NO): NO